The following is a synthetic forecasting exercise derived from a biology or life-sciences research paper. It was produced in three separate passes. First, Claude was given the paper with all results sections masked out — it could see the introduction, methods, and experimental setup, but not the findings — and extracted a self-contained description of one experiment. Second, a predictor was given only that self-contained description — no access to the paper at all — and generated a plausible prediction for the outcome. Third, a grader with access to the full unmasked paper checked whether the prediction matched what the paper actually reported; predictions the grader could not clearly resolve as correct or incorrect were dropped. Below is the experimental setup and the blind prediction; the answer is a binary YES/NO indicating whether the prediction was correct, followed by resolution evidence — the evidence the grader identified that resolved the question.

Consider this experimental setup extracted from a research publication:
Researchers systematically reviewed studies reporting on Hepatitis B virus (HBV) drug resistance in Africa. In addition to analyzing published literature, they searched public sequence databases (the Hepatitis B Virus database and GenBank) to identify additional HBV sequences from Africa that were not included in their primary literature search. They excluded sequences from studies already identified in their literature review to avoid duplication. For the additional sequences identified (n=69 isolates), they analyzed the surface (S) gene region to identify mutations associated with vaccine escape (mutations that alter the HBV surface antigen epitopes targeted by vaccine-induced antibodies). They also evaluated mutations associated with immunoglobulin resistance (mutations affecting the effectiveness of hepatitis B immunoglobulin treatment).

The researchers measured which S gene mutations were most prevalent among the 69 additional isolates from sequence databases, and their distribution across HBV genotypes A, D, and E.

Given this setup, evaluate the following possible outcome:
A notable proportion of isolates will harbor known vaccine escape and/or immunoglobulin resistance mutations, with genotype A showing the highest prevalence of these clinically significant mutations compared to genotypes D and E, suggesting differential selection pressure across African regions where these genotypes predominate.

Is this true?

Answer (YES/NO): NO